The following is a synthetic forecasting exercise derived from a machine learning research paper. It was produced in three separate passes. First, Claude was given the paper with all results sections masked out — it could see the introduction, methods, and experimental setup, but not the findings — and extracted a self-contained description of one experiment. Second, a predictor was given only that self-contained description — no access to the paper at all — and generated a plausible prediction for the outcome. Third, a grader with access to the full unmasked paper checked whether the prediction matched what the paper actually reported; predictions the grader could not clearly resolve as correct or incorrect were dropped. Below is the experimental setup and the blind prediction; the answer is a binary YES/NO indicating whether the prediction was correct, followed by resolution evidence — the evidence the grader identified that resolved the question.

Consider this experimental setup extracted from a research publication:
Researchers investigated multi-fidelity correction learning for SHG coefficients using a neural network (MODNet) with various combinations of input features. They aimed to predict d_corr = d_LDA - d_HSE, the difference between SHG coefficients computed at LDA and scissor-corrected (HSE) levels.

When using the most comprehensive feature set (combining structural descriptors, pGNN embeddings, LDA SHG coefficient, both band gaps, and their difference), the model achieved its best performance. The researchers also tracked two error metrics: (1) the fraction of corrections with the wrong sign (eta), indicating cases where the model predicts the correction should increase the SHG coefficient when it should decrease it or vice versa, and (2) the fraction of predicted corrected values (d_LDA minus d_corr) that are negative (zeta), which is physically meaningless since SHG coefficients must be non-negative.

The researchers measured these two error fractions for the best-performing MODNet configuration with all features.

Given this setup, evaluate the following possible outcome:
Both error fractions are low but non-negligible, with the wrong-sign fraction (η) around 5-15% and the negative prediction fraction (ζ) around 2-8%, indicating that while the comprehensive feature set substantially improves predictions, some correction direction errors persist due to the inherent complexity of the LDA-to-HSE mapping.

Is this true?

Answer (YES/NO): NO